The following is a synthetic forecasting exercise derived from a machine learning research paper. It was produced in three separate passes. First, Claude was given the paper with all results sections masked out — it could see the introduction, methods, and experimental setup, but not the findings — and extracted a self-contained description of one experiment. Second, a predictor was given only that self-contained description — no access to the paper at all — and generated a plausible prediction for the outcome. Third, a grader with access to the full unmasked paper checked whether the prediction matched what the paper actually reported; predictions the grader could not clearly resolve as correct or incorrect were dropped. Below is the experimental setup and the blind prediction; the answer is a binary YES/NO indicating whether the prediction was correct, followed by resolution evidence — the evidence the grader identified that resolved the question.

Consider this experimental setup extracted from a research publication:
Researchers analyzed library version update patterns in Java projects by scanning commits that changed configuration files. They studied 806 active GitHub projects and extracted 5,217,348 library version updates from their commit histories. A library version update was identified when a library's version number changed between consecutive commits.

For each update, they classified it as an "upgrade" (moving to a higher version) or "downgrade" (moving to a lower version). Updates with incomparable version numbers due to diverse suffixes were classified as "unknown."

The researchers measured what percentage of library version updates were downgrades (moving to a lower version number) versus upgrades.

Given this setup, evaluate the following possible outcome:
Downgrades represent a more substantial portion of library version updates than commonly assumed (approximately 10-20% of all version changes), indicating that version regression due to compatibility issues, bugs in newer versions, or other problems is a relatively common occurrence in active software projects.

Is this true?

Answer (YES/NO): NO